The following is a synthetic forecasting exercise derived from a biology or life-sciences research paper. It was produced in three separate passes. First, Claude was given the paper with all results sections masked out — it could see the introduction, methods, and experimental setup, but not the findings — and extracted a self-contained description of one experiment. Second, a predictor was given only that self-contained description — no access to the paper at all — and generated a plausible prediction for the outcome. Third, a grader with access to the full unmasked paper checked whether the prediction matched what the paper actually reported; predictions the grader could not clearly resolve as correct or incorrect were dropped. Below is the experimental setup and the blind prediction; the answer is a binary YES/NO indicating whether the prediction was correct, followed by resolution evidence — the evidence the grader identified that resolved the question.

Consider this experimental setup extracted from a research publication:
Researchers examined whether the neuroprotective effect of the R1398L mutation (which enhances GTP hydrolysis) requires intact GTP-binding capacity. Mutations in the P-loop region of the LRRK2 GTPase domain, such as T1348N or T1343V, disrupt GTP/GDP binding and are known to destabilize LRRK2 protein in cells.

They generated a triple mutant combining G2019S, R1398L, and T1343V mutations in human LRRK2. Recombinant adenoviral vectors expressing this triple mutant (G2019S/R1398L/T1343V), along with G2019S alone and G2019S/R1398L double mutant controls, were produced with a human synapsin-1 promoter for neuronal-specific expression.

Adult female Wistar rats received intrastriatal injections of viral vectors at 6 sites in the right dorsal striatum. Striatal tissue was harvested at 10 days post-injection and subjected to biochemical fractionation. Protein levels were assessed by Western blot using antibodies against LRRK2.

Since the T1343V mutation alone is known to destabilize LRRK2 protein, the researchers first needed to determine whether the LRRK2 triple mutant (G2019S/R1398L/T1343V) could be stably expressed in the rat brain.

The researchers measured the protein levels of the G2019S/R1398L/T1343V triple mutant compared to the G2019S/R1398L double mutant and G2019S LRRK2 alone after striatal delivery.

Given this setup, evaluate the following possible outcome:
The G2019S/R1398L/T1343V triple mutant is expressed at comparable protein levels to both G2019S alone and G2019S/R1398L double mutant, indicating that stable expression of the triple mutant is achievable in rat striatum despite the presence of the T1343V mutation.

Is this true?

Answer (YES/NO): YES